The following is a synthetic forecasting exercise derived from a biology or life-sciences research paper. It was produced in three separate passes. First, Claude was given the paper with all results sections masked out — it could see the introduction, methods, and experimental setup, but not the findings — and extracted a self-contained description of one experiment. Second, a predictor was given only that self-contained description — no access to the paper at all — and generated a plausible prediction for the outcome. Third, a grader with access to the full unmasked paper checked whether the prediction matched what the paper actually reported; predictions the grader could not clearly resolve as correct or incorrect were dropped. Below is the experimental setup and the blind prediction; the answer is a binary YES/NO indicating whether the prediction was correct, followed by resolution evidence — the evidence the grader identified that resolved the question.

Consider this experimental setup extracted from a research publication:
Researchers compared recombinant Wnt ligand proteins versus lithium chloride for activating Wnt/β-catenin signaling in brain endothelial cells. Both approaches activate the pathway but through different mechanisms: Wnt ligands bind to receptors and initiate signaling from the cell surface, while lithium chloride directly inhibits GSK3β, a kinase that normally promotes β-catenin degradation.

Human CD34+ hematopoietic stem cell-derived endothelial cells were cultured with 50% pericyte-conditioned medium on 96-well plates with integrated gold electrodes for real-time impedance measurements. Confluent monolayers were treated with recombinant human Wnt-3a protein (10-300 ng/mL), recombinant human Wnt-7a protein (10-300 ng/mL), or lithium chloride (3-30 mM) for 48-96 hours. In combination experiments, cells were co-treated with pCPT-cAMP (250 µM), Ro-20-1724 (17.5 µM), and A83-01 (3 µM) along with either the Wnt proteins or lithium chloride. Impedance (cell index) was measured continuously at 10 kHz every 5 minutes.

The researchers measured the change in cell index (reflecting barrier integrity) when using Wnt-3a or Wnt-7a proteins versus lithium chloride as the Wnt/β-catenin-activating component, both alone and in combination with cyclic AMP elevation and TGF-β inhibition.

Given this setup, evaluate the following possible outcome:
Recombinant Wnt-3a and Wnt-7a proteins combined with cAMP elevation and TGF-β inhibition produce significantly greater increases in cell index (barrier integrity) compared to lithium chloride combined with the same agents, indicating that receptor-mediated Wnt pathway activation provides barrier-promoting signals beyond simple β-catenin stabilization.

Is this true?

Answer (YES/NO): NO